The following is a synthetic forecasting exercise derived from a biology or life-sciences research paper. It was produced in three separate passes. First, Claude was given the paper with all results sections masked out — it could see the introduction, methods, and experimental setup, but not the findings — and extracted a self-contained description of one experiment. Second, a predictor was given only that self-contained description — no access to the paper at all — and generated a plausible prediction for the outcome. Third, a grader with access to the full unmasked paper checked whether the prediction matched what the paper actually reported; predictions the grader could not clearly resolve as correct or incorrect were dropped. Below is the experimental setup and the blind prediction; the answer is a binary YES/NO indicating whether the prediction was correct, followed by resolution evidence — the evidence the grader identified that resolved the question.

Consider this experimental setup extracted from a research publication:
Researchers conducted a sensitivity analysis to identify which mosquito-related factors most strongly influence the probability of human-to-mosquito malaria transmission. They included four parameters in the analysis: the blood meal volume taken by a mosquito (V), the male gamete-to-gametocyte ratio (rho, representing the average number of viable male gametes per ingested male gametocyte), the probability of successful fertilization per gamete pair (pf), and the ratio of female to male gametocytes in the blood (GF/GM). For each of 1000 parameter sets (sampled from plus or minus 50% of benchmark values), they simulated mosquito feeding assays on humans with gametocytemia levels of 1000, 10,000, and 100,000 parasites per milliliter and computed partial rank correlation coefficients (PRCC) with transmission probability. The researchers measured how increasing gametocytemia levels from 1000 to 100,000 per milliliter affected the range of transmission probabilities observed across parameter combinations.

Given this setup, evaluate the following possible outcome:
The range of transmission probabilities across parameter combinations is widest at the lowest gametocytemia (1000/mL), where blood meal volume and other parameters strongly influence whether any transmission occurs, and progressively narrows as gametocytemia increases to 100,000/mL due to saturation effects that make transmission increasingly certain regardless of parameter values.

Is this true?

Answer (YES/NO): NO